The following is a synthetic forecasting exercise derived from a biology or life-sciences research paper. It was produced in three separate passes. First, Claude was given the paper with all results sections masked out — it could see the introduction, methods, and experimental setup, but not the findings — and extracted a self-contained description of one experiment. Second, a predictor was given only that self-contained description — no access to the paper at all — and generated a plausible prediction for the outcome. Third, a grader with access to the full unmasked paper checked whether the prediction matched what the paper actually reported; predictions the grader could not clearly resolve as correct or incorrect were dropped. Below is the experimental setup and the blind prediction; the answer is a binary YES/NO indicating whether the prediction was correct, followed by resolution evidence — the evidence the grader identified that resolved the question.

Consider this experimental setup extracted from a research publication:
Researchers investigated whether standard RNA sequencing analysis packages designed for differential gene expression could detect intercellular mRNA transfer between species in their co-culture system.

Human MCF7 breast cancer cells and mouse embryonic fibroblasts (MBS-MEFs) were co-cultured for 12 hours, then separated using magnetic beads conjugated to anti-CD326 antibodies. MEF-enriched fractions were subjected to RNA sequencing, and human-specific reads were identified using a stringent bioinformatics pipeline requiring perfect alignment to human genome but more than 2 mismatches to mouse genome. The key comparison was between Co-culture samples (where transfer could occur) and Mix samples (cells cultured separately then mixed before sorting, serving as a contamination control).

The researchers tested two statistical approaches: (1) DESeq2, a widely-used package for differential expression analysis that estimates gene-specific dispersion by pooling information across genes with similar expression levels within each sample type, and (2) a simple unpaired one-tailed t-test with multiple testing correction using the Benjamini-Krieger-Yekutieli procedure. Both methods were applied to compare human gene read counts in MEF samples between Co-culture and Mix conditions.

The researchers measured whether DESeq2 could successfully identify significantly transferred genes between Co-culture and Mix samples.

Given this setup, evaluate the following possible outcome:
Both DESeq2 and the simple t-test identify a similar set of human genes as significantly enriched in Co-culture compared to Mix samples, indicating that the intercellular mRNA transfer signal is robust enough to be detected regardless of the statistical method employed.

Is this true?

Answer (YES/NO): NO